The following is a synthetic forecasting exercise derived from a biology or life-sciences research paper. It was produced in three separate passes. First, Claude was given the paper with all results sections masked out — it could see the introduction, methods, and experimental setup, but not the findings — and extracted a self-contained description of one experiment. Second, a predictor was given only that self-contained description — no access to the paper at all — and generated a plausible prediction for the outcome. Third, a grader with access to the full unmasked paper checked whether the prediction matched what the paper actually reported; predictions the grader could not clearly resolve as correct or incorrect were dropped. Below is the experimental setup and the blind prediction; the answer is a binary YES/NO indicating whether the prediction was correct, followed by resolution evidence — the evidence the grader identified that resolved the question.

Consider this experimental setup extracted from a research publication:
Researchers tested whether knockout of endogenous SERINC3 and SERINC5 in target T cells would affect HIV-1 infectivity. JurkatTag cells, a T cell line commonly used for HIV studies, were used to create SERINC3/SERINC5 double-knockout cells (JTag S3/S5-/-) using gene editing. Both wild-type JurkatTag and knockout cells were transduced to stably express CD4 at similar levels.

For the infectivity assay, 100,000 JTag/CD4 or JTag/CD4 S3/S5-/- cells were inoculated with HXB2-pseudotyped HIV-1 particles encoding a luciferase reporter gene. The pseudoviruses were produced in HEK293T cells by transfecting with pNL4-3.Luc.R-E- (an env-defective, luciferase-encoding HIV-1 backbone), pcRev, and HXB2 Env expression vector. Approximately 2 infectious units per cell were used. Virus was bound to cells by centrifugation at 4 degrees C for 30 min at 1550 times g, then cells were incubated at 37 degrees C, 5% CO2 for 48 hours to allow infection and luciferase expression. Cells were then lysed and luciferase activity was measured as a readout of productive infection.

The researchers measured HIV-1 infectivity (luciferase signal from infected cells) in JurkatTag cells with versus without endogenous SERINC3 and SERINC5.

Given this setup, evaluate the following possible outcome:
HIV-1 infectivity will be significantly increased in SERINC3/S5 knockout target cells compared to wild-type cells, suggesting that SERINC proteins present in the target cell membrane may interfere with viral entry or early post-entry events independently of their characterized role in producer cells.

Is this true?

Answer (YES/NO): NO